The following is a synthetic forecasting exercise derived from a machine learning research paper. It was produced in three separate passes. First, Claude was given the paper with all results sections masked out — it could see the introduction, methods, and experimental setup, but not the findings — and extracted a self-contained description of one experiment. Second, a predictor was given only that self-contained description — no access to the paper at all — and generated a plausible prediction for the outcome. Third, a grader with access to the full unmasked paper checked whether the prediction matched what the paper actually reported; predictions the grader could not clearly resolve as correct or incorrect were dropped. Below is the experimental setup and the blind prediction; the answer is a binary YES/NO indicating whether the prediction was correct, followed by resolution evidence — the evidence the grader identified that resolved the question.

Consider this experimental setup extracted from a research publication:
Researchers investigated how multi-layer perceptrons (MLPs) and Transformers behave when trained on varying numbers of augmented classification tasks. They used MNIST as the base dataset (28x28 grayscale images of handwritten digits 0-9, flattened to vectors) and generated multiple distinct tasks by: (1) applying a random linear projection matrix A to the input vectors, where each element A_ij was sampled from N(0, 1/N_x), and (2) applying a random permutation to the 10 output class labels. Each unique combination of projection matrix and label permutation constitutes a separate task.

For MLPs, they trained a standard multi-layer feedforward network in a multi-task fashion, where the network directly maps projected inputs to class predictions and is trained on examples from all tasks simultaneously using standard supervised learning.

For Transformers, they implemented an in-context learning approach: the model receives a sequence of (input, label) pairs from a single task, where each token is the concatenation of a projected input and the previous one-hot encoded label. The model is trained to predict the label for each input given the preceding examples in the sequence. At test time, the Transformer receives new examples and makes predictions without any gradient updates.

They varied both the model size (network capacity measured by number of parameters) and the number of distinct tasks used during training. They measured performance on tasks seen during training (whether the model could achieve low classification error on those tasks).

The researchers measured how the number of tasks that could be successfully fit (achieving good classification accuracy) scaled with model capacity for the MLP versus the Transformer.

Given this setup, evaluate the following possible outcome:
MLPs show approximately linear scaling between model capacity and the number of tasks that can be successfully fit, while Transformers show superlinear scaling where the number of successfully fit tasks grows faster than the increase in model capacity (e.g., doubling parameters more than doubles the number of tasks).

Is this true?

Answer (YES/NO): NO